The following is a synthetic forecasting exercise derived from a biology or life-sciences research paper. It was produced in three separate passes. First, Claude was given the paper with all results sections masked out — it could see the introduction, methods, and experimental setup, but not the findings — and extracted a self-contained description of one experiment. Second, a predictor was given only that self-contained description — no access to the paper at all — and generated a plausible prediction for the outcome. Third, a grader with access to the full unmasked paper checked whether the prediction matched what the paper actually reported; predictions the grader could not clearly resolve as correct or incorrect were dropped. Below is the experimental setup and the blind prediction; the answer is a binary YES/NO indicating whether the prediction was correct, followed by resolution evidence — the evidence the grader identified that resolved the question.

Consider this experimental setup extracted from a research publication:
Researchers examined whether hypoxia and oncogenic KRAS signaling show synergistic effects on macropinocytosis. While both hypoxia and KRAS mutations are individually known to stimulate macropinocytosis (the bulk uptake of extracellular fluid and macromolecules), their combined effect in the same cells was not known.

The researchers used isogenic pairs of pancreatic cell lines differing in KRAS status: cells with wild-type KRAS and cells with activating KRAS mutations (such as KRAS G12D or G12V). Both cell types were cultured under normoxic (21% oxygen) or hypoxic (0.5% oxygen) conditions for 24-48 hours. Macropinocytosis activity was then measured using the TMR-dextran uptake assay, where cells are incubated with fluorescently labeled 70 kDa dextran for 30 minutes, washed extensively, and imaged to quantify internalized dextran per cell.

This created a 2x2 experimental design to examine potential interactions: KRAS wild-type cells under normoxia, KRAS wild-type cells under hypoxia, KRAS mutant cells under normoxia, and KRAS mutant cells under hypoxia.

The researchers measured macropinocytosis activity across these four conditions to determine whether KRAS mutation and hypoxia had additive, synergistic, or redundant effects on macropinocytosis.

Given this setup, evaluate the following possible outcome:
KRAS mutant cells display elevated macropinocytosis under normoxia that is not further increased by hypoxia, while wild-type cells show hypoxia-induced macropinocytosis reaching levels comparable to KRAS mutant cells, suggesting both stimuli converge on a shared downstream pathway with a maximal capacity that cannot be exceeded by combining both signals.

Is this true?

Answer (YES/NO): NO